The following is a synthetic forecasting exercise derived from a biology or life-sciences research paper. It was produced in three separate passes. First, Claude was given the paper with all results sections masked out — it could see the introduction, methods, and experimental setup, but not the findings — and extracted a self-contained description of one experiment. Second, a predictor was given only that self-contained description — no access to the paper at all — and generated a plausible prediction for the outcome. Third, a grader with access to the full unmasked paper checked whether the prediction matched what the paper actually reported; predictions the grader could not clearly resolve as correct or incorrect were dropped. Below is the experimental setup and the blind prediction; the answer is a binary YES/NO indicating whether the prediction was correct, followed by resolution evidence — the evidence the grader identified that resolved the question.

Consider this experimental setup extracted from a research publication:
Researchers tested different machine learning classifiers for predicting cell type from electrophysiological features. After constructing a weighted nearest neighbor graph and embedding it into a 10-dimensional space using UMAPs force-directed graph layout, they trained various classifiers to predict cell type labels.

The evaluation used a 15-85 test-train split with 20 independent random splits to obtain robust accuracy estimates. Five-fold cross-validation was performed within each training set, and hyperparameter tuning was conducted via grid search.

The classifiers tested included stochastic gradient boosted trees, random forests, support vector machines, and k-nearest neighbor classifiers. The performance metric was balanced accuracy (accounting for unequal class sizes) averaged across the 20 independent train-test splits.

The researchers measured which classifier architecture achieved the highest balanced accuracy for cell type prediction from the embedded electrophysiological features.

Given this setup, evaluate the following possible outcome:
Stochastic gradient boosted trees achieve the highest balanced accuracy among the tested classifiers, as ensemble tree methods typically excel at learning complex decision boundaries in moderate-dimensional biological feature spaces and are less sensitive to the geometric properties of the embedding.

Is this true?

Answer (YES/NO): NO